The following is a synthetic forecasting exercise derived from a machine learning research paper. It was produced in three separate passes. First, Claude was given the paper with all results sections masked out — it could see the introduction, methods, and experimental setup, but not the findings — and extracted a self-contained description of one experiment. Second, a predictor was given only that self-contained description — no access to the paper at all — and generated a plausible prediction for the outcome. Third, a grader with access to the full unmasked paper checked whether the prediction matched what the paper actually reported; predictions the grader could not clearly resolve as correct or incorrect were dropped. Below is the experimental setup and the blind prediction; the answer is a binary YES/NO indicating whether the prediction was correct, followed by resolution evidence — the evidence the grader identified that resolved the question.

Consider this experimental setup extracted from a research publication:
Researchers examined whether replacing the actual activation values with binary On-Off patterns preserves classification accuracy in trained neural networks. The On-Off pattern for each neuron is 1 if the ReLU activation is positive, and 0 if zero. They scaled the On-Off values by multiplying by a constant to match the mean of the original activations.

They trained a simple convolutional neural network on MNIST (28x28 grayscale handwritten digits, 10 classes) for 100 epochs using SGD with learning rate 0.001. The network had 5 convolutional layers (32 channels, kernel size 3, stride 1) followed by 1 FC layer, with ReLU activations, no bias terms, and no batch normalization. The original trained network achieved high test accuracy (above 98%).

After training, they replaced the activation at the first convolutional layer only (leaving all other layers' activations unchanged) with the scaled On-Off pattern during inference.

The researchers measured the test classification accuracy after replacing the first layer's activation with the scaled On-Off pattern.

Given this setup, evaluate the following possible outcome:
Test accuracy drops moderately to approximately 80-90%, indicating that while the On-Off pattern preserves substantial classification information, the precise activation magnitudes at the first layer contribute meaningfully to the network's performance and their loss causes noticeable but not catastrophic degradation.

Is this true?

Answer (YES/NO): NO